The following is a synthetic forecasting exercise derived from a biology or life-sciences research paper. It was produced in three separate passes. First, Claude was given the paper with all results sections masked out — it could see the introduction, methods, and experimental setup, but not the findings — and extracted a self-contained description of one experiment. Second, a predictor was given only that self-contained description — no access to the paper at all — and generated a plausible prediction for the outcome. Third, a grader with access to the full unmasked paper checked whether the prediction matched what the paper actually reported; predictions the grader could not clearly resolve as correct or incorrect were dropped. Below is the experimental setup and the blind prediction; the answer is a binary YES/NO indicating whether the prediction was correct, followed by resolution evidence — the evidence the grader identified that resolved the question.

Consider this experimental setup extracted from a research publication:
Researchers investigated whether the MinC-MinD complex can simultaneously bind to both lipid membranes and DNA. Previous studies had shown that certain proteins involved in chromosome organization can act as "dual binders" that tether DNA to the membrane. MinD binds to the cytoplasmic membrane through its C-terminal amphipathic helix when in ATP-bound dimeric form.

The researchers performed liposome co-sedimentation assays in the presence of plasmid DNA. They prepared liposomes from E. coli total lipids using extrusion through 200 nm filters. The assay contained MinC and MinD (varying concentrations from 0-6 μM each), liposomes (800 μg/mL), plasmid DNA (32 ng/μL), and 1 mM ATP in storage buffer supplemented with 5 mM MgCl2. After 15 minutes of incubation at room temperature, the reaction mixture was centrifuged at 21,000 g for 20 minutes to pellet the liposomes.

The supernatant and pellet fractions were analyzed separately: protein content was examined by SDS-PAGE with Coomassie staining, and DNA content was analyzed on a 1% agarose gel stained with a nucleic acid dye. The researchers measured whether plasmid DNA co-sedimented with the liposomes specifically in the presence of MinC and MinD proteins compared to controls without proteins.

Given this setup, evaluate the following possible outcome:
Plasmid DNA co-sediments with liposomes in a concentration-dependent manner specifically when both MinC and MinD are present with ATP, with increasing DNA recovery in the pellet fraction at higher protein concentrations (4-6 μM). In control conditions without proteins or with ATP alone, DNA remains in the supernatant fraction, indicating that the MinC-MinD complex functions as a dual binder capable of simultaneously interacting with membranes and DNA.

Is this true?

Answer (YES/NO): NO